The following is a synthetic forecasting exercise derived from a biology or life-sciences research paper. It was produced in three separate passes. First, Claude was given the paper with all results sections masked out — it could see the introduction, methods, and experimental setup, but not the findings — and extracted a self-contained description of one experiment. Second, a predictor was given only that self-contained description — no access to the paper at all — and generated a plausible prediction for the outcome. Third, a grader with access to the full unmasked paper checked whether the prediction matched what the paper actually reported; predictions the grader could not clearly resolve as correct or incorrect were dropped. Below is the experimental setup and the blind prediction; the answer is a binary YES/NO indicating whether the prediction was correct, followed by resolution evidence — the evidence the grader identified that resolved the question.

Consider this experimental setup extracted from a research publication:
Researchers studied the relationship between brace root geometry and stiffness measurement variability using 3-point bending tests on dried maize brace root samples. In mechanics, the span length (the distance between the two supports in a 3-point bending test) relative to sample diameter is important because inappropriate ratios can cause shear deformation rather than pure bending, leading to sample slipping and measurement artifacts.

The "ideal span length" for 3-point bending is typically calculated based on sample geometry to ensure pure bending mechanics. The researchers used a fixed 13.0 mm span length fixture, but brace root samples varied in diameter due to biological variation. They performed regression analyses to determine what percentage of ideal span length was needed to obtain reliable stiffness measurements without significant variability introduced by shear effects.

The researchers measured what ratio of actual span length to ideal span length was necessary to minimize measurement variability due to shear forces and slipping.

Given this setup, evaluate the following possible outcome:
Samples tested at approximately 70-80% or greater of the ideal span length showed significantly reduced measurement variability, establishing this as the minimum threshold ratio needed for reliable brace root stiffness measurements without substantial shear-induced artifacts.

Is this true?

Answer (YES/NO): NO